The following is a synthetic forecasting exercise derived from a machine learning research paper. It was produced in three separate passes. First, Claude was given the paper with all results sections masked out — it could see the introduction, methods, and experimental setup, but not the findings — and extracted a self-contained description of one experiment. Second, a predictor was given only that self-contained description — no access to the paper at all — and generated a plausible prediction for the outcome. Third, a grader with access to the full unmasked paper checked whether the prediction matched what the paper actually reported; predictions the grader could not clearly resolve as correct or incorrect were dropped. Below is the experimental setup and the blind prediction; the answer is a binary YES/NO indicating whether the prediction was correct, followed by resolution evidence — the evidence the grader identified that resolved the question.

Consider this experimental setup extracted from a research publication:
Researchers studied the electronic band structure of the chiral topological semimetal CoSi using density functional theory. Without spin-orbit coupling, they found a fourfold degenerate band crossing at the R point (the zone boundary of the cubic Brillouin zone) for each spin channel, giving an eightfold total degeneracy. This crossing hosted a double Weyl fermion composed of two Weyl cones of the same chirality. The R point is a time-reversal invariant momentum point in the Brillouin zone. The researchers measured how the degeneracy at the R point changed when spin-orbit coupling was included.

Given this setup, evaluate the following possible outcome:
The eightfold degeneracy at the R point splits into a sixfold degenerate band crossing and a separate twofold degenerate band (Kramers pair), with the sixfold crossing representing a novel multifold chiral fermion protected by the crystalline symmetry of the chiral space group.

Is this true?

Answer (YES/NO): YES